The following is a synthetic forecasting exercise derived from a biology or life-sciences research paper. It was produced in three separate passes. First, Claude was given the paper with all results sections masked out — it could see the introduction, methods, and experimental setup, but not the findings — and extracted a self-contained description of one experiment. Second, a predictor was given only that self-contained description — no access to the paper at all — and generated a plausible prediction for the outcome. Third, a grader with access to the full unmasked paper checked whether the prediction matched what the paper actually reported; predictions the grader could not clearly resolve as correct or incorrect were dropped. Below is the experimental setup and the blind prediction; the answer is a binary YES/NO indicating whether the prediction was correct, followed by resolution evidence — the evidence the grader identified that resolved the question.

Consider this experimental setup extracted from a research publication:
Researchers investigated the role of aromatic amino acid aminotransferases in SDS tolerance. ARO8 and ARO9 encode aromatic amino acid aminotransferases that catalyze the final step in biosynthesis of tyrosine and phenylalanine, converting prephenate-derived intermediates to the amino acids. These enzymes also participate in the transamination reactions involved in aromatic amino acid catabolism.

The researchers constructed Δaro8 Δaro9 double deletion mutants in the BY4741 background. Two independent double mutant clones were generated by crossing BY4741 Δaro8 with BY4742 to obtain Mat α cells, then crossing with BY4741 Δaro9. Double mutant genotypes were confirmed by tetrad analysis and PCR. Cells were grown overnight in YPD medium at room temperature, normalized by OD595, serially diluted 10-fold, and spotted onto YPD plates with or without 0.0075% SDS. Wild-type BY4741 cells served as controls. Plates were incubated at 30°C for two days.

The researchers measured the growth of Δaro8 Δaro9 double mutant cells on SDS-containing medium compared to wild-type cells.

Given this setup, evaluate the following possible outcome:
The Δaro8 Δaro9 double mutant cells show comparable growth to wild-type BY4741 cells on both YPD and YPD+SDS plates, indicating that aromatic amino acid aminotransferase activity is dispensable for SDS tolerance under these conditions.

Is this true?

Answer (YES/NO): NO